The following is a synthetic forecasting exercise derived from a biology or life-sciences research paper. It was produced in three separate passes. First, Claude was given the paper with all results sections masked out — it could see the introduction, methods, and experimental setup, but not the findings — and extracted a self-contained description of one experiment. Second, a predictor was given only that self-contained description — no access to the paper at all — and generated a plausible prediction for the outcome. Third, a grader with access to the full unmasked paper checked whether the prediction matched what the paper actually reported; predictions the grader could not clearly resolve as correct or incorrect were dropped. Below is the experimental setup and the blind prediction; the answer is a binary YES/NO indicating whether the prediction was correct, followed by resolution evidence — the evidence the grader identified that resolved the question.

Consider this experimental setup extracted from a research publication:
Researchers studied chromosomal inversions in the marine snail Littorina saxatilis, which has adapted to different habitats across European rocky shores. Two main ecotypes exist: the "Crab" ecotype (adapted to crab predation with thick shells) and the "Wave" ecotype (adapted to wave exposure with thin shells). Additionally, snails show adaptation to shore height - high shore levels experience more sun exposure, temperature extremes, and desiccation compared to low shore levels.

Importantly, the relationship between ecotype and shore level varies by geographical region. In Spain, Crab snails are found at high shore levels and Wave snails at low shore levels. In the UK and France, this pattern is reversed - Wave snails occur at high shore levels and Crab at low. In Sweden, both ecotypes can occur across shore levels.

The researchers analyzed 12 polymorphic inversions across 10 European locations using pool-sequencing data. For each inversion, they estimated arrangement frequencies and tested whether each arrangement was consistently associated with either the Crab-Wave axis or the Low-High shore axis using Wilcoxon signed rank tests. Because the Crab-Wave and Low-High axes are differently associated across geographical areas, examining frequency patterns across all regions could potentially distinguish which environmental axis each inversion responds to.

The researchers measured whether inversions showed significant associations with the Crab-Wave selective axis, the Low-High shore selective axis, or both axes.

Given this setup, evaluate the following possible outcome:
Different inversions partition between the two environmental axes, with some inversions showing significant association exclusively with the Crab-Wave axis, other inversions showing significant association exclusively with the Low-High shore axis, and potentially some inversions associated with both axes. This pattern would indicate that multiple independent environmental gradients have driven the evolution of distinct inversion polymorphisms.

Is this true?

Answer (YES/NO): YES